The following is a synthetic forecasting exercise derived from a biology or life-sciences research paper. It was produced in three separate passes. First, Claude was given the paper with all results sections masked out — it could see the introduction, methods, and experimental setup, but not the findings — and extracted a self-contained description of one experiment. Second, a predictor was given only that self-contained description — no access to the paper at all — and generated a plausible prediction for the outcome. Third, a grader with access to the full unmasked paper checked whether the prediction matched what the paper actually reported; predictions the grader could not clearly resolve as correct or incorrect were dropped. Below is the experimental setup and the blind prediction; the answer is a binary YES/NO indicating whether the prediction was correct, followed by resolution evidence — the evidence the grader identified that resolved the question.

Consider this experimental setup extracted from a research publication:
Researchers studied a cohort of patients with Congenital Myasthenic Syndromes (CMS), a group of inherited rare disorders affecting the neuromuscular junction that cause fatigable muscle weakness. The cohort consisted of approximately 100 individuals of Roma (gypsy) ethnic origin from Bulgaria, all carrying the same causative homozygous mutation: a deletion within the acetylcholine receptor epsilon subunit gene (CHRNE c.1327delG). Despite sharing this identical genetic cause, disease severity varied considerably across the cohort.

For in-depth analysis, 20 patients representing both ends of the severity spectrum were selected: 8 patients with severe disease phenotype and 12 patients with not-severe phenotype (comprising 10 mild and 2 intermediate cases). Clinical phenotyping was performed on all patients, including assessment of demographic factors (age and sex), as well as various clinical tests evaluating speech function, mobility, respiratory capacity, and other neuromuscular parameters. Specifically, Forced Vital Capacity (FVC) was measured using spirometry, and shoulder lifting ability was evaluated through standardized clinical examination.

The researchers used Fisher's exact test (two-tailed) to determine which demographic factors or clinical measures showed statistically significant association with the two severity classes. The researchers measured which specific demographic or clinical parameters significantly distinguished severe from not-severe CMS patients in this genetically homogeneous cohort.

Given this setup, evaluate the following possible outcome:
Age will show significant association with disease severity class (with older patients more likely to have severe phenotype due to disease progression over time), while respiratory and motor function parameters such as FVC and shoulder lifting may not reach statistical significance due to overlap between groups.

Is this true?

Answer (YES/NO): NO